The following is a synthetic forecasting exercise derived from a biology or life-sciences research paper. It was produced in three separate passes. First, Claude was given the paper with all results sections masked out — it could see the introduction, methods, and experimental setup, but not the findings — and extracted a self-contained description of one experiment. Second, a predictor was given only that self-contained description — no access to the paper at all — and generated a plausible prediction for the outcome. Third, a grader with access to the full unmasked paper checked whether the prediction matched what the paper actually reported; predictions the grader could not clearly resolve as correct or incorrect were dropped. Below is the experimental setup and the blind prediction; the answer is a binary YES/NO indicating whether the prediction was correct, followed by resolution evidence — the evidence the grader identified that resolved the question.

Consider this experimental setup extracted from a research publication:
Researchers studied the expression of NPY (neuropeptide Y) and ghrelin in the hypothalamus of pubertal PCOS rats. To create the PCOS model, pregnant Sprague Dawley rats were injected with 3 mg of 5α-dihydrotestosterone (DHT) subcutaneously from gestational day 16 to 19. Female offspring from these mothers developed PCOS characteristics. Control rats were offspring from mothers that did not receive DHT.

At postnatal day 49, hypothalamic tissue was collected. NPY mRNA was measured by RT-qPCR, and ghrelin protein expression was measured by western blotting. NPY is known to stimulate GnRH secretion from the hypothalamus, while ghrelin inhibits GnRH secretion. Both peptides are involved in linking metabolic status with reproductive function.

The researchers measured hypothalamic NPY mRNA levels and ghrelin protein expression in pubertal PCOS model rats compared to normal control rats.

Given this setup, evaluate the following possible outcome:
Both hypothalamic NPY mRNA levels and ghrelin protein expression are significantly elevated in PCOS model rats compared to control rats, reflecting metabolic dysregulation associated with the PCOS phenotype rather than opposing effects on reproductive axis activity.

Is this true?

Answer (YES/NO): NO